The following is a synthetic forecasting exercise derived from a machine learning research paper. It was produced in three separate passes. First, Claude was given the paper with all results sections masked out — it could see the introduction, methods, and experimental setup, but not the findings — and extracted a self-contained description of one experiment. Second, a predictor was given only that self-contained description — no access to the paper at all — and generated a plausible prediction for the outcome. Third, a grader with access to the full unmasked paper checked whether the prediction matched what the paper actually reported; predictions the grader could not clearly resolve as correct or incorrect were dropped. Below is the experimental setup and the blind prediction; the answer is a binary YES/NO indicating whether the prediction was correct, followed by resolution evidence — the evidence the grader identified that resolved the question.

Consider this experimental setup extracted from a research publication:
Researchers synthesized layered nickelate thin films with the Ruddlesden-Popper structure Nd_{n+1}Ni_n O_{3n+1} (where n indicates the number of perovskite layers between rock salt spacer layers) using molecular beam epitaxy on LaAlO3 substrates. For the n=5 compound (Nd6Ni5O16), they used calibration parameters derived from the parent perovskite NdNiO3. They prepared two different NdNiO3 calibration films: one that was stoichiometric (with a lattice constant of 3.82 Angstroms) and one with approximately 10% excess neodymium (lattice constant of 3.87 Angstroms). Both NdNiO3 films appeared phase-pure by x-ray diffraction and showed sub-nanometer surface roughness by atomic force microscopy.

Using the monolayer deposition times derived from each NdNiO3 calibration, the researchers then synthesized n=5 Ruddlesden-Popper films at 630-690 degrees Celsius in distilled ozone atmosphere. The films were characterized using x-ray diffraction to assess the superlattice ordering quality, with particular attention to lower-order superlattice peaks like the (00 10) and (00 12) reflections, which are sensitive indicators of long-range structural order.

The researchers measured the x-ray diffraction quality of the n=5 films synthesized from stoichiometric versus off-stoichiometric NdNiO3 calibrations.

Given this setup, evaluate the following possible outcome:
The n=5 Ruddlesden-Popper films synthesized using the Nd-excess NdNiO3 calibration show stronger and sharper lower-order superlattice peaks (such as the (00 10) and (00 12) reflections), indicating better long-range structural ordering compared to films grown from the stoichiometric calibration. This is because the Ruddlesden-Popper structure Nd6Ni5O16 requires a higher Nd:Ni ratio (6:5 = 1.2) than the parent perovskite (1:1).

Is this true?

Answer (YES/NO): NO